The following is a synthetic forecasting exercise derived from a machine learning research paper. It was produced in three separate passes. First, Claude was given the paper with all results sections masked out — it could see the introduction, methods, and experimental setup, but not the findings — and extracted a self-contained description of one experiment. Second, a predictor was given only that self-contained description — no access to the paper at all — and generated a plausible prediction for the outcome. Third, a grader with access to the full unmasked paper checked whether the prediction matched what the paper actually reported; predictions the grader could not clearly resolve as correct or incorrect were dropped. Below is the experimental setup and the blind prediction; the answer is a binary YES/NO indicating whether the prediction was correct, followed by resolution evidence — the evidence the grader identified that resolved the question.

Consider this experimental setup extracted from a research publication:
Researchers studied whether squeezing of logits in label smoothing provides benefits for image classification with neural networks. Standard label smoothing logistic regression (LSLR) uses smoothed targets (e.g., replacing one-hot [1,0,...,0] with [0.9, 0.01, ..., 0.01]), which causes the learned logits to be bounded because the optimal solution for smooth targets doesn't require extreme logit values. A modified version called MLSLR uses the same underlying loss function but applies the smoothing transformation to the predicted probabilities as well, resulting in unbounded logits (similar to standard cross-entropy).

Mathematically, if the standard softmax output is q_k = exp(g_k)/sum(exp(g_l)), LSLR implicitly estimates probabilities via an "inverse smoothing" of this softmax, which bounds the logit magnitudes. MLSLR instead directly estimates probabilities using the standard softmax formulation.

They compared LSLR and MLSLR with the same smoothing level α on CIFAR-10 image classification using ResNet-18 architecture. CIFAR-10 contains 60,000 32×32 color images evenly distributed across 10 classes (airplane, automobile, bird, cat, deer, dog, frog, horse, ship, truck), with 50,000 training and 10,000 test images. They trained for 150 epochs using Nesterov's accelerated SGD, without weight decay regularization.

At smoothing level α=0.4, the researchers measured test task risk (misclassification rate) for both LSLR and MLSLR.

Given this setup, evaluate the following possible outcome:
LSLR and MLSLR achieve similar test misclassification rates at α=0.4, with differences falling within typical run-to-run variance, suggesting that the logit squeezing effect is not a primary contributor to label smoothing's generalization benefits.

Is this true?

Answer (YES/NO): NO